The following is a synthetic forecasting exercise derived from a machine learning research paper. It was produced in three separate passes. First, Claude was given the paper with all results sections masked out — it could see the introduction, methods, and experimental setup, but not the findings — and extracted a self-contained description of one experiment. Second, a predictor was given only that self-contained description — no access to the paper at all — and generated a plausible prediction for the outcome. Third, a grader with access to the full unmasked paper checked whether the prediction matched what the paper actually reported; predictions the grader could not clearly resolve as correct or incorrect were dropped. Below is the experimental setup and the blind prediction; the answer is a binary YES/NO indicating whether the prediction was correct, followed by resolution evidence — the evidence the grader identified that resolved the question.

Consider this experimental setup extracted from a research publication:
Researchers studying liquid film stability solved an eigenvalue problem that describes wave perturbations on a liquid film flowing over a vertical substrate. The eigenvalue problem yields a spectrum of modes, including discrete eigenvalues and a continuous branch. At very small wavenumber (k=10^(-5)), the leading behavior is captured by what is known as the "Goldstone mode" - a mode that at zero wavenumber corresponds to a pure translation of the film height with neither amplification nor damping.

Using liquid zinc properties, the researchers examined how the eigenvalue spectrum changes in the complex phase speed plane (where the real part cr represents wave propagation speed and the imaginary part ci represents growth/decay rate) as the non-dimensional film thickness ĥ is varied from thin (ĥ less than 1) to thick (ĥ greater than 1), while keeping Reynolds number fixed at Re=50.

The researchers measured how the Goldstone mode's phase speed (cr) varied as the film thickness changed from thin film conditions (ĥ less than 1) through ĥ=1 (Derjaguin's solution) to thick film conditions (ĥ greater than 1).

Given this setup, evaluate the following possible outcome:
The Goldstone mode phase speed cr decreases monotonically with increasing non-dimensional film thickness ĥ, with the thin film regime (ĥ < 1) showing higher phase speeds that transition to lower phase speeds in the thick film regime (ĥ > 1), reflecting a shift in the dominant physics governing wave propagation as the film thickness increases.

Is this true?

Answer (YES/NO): NO